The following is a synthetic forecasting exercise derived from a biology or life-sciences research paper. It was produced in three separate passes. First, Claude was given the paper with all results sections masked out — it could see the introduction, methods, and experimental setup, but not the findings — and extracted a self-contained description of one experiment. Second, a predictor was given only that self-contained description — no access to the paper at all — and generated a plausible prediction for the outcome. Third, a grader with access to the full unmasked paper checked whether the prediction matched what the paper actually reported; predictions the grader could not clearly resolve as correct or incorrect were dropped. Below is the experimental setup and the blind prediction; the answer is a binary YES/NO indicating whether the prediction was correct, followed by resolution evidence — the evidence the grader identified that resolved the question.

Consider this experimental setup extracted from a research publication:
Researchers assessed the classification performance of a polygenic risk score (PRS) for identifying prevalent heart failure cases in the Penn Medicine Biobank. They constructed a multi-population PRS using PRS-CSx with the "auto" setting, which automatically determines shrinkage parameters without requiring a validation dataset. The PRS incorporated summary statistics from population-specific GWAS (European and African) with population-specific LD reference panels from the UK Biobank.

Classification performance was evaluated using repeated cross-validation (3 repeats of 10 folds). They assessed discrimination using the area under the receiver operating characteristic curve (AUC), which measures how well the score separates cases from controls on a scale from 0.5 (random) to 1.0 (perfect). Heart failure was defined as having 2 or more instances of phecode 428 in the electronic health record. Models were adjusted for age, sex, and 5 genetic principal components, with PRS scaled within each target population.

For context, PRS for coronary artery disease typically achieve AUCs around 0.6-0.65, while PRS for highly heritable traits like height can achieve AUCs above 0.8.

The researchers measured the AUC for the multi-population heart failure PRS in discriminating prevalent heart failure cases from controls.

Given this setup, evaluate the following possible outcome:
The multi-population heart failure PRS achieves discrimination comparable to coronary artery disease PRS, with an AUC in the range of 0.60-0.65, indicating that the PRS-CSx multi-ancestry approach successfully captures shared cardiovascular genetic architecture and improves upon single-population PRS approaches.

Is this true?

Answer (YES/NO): NO